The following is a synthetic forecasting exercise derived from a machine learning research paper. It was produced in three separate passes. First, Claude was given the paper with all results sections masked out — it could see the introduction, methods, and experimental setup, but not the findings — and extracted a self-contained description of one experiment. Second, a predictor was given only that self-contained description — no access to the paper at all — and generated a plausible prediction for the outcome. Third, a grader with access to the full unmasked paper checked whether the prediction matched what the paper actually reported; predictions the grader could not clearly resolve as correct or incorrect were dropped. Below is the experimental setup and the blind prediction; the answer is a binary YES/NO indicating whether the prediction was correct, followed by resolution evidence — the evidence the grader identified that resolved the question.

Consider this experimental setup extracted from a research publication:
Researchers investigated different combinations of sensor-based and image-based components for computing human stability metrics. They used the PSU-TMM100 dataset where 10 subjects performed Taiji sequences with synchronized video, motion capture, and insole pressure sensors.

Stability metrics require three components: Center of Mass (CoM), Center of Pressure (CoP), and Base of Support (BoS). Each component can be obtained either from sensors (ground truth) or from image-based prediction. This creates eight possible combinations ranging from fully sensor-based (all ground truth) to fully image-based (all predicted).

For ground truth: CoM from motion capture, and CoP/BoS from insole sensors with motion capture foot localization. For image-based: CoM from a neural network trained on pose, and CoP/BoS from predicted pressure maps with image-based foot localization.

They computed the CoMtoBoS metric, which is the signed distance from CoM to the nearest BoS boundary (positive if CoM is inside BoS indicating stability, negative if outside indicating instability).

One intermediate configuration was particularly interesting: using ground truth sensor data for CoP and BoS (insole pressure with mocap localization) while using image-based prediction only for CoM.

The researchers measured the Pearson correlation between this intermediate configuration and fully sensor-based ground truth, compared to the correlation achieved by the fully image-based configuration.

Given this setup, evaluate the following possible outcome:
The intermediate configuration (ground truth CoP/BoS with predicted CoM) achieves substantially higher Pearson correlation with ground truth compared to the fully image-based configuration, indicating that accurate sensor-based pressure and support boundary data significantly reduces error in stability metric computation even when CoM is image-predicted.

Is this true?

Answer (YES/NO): YES